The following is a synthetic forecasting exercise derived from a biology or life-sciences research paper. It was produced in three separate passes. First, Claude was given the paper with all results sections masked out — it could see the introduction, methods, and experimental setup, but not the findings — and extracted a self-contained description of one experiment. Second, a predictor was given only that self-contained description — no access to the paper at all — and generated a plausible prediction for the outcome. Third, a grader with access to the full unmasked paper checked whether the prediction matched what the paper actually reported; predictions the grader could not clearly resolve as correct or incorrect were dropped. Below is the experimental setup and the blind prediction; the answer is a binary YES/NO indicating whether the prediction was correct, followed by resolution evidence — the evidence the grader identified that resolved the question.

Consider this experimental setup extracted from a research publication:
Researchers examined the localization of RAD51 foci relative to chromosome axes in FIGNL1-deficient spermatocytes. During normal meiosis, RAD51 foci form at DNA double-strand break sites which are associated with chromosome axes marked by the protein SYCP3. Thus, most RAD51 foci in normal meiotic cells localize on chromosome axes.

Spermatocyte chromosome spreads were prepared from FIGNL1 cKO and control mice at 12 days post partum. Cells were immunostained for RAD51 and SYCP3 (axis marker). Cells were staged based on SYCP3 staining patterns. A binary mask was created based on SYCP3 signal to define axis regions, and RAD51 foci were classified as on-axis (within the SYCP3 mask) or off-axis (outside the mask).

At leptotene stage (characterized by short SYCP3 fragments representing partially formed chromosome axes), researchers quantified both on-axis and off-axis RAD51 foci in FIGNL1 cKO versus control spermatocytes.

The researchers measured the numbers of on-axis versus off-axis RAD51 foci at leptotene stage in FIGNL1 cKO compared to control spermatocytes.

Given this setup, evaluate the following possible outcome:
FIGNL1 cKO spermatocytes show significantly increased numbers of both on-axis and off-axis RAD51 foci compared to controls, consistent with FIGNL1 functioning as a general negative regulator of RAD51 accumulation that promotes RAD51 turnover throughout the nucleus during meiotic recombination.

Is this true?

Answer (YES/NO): YES